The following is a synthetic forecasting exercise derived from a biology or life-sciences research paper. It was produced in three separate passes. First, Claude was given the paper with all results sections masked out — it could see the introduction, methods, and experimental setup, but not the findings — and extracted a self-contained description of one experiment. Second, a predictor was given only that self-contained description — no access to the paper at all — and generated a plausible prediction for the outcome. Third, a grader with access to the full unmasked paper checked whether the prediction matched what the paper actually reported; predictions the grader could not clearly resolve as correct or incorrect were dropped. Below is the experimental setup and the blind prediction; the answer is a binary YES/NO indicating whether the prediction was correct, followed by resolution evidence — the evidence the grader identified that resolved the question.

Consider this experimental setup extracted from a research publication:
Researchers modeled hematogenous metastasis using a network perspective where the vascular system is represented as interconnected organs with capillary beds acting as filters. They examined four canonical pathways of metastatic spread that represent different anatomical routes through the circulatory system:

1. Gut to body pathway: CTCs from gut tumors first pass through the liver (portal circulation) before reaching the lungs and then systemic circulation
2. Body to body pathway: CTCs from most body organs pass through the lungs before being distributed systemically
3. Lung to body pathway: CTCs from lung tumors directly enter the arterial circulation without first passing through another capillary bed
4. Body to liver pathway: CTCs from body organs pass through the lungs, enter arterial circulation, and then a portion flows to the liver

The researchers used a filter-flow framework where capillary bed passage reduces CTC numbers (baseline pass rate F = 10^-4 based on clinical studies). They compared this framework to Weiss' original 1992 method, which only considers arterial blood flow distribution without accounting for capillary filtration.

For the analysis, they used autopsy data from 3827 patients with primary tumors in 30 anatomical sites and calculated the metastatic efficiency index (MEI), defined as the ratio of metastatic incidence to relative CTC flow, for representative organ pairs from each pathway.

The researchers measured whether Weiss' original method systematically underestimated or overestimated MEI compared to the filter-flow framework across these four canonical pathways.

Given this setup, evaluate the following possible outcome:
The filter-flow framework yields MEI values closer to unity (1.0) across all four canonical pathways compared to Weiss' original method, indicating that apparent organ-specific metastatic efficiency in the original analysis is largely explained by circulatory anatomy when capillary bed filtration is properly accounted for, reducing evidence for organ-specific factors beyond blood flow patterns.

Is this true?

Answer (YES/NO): NO